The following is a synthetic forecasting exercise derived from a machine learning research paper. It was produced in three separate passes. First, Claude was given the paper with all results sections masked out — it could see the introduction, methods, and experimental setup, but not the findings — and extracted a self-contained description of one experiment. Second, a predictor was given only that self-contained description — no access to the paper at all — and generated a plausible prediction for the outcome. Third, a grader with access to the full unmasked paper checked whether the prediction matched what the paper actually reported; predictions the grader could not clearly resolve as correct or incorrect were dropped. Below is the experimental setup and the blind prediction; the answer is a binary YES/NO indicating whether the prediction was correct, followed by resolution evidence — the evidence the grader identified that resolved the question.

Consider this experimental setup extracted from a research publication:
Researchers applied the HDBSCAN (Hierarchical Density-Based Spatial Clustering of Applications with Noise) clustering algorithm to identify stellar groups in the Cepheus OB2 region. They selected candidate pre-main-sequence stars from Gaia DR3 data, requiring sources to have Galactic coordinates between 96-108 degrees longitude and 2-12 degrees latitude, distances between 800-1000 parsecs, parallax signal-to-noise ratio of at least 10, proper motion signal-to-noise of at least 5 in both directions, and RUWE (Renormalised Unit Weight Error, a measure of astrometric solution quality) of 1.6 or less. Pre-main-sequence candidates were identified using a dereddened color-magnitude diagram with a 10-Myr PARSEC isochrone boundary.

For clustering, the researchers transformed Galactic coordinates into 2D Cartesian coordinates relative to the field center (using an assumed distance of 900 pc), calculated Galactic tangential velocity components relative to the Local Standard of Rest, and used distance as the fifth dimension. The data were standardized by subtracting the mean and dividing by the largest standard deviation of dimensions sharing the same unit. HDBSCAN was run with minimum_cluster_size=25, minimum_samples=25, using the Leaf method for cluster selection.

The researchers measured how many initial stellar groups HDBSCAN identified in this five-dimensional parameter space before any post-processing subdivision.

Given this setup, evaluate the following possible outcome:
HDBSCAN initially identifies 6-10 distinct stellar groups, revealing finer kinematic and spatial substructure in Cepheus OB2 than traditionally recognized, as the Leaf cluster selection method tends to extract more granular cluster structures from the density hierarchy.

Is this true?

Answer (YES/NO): YES